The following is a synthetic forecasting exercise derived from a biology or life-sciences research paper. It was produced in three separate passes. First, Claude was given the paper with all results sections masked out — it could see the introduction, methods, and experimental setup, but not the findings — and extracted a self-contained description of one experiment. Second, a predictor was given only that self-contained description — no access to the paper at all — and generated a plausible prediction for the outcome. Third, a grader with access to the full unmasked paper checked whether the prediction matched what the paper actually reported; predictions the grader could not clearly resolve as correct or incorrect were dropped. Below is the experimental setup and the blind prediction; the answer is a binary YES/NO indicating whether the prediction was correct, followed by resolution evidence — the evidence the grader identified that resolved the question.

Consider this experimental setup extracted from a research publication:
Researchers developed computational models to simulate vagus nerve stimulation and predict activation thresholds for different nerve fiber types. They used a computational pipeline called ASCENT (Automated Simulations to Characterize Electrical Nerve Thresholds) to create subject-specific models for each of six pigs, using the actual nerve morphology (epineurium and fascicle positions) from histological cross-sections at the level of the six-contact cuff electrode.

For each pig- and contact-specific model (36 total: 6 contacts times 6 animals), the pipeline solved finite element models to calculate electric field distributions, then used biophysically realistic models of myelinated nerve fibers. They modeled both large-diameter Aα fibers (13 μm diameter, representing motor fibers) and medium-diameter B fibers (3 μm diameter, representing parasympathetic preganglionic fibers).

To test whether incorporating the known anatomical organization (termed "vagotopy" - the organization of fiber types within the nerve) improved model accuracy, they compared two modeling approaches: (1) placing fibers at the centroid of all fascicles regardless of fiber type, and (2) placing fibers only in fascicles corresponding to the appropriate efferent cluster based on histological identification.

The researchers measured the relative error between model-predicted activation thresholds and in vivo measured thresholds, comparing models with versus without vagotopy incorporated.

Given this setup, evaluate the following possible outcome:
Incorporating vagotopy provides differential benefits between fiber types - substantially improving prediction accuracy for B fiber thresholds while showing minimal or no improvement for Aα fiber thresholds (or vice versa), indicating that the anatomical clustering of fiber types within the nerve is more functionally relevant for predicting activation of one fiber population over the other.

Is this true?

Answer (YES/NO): YES